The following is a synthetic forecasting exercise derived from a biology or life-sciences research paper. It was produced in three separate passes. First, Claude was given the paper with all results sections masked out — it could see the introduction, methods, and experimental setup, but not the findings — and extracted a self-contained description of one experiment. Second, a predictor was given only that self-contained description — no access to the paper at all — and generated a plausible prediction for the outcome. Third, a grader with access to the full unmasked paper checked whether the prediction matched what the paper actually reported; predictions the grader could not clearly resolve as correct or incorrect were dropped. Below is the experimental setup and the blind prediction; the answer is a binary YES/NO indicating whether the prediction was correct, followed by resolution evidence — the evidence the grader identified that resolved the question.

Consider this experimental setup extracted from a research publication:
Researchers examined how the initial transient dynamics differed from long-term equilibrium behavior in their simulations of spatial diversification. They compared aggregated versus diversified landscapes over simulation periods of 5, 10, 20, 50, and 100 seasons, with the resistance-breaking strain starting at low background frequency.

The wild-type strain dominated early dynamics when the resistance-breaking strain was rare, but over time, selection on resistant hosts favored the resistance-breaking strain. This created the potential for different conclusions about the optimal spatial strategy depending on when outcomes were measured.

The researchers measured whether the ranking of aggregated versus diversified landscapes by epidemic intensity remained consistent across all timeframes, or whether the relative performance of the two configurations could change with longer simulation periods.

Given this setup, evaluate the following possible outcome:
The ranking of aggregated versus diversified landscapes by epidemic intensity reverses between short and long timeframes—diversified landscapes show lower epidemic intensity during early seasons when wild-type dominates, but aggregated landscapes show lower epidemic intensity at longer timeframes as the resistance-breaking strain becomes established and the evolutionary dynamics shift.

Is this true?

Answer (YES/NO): NO